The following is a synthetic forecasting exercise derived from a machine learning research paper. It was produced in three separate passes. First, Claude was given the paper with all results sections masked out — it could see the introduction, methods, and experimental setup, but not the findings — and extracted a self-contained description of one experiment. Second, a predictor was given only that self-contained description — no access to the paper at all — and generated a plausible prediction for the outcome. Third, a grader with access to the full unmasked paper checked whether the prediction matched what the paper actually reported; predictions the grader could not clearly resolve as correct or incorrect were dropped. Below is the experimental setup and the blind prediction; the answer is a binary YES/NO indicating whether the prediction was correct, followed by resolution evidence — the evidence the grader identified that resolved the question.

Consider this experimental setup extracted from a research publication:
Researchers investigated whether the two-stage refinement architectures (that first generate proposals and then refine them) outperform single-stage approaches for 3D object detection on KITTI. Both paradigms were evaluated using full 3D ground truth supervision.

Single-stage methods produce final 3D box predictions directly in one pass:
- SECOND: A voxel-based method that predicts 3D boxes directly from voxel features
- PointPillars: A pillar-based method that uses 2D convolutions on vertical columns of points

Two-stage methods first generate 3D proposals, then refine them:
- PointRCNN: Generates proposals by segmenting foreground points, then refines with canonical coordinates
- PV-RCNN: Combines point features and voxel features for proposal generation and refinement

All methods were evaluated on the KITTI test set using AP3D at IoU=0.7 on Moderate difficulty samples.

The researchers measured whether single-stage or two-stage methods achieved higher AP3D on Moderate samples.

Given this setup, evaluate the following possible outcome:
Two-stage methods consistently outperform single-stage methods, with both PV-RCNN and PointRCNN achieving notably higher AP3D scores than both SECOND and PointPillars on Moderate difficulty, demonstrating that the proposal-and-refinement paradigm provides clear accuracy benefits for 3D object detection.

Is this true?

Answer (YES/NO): NO